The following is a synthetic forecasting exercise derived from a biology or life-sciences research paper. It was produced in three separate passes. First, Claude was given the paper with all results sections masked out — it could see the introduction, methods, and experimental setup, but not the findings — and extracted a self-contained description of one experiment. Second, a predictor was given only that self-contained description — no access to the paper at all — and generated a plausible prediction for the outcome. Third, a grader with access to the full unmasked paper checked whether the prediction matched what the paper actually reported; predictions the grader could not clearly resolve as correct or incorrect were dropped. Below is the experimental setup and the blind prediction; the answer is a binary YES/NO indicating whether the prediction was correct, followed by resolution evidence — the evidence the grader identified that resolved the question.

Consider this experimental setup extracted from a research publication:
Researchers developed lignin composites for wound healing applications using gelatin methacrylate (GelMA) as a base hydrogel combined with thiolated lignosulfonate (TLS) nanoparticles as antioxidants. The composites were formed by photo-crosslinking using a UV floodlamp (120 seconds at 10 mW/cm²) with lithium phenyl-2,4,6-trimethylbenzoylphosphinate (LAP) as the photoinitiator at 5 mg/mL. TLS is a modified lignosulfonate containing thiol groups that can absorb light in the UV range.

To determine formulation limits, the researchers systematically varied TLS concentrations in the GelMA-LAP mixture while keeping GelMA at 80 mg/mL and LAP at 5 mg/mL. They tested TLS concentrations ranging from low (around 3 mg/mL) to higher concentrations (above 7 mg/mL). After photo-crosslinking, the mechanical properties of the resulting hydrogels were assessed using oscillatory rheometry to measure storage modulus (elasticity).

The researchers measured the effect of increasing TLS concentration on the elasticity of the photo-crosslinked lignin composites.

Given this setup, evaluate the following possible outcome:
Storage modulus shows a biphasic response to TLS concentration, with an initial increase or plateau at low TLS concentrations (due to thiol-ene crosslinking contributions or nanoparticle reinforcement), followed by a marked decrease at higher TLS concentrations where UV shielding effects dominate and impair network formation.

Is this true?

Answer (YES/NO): YES